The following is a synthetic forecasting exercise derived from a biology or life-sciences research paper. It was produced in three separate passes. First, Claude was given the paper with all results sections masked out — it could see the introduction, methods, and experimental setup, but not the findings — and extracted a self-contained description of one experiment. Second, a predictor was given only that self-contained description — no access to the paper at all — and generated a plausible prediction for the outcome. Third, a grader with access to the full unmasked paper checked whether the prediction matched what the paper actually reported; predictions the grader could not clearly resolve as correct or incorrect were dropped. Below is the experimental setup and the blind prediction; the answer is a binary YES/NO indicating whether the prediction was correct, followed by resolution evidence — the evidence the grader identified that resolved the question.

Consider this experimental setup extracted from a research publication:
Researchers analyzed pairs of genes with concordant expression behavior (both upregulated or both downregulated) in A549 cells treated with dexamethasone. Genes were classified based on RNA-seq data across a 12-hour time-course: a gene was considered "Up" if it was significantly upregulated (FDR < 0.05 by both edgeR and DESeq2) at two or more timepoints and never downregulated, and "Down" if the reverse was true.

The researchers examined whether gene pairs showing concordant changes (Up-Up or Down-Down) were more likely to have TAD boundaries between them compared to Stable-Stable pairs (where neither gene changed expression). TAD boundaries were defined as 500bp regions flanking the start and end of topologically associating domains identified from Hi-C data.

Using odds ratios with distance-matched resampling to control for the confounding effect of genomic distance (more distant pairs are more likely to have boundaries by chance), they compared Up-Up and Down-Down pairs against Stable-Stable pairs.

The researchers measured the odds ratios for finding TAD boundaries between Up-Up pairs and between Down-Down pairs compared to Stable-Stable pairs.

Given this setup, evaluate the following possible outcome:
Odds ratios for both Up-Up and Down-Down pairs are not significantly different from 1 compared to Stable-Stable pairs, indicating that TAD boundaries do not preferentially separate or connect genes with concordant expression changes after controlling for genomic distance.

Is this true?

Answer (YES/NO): YES